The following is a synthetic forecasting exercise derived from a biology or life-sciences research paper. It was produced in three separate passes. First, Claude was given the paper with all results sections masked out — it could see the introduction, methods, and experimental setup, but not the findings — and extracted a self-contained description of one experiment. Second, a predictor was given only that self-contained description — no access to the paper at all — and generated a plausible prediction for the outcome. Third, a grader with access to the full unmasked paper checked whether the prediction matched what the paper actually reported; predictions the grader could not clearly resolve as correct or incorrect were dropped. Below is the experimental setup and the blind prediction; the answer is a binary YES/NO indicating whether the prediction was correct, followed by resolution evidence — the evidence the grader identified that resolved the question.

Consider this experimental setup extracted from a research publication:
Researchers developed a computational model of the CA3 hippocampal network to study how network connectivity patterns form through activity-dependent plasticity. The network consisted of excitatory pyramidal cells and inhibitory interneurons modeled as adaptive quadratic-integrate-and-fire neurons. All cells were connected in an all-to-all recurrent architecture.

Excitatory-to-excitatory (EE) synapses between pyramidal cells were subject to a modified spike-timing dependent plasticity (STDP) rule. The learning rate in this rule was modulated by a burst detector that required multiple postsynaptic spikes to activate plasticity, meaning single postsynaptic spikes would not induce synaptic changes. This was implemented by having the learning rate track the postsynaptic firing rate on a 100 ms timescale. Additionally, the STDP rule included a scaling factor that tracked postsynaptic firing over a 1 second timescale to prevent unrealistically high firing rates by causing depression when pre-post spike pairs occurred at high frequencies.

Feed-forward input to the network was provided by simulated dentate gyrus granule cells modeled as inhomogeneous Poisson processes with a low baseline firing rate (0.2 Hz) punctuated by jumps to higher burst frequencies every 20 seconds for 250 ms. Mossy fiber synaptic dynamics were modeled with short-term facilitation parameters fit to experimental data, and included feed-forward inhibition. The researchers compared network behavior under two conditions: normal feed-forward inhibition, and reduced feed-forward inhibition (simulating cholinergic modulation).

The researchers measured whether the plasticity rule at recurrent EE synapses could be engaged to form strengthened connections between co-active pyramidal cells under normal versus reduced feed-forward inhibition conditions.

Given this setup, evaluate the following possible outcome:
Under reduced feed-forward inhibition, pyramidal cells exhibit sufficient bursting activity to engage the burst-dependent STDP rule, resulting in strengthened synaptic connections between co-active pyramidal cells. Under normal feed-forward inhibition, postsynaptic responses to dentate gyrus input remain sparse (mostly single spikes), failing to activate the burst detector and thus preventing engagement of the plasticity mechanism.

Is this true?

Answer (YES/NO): NO